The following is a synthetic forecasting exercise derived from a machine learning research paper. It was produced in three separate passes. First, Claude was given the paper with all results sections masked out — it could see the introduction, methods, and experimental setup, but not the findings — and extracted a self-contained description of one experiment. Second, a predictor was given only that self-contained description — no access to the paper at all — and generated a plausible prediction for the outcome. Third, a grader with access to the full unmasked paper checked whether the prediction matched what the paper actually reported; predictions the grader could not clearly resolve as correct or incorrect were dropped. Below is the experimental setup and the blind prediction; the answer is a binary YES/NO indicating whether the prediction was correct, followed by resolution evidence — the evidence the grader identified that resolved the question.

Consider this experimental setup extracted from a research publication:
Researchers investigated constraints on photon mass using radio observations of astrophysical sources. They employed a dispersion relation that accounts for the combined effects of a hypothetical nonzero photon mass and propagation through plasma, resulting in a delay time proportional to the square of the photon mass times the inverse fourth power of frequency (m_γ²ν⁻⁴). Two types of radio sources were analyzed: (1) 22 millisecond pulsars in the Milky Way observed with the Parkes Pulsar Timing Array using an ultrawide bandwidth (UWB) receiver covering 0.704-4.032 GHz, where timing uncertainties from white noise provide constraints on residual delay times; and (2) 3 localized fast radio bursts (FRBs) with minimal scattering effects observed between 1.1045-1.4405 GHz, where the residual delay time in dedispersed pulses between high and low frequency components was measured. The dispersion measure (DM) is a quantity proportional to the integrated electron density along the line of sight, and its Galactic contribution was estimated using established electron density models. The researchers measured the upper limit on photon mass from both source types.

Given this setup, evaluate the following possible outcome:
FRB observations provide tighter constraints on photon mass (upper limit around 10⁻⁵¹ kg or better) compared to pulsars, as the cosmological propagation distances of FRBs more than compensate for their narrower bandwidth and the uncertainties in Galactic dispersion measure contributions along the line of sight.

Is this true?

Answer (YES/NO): NO